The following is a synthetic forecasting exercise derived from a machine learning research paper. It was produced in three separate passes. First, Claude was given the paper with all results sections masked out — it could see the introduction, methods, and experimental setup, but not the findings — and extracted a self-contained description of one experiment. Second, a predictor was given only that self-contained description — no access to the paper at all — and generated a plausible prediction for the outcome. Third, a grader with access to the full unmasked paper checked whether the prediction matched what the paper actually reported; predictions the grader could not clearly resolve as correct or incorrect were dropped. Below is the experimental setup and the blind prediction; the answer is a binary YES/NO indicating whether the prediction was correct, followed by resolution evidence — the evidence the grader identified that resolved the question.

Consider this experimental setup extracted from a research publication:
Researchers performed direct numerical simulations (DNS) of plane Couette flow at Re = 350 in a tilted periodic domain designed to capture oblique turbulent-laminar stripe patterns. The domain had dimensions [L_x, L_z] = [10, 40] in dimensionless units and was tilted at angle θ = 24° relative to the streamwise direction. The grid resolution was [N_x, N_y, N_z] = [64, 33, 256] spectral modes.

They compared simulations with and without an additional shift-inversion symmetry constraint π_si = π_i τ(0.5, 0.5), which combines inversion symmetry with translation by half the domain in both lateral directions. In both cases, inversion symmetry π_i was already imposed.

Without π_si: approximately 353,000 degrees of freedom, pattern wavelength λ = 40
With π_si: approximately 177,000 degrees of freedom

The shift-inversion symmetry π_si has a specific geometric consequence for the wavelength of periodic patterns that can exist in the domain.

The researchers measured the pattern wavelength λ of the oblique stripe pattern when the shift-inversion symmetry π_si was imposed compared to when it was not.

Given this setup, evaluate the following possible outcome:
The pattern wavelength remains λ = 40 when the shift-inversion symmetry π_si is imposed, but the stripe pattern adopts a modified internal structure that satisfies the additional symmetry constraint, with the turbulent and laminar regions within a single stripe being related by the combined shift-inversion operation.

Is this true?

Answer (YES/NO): NO